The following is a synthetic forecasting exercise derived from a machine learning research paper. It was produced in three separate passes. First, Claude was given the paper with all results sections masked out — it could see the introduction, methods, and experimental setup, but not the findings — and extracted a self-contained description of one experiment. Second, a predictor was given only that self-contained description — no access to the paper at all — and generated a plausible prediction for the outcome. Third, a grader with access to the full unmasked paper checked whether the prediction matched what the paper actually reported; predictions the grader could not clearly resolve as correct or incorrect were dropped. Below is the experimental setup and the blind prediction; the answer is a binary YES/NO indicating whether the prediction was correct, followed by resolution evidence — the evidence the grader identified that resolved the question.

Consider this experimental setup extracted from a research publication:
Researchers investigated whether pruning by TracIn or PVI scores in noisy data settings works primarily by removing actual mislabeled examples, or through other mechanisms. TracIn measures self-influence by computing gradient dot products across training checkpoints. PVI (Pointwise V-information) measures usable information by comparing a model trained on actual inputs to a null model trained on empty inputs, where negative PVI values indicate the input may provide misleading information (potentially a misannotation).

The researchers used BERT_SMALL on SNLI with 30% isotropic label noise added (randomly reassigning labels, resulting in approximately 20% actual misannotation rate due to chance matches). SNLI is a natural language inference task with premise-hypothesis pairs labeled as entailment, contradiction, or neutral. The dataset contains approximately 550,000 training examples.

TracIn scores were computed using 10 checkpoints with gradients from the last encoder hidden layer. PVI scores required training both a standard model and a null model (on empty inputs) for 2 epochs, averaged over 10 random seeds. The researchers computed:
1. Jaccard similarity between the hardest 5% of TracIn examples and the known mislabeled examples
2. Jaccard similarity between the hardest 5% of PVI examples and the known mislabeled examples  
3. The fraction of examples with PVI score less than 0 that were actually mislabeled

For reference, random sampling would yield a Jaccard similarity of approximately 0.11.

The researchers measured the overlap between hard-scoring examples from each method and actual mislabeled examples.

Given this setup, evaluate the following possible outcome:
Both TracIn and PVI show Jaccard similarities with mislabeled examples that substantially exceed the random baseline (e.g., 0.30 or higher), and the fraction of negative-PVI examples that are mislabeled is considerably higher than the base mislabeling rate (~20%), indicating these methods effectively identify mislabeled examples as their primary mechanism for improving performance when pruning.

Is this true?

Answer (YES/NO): NO